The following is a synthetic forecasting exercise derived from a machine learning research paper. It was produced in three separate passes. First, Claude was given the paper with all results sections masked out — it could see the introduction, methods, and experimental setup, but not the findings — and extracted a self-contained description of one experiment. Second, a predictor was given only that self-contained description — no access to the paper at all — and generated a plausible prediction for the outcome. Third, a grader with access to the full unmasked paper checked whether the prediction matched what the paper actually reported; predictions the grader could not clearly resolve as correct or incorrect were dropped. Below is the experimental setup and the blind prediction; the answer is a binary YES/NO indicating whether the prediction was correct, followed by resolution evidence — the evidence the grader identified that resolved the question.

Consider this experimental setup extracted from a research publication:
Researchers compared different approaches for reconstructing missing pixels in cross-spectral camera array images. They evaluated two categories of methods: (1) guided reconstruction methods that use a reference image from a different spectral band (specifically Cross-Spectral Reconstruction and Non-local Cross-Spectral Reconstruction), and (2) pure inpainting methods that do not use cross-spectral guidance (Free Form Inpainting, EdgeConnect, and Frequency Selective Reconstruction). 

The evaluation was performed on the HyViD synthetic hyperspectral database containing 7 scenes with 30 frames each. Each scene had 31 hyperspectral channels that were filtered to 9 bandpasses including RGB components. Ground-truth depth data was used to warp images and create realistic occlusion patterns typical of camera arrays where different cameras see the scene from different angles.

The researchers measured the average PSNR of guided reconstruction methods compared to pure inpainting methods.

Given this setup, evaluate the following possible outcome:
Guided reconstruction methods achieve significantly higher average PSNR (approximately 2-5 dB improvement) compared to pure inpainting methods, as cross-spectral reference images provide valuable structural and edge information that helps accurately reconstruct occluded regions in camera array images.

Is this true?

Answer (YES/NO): NO